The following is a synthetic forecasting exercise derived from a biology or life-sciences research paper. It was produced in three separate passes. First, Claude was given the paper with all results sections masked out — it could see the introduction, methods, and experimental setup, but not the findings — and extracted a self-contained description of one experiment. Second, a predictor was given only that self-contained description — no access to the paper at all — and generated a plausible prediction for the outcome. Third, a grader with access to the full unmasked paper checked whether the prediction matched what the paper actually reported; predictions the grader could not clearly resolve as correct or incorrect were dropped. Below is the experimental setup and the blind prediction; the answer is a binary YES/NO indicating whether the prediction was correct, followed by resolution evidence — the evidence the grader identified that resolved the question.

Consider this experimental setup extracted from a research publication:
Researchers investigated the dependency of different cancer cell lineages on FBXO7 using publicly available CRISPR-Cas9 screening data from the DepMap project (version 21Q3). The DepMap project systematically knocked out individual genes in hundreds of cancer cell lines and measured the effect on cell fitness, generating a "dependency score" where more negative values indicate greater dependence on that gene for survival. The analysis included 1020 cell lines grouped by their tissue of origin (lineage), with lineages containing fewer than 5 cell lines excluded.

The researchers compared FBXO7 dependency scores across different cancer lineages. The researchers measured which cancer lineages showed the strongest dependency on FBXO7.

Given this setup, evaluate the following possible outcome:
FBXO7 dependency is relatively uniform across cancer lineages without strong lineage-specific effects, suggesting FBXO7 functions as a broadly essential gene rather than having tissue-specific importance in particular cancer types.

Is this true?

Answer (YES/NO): NO